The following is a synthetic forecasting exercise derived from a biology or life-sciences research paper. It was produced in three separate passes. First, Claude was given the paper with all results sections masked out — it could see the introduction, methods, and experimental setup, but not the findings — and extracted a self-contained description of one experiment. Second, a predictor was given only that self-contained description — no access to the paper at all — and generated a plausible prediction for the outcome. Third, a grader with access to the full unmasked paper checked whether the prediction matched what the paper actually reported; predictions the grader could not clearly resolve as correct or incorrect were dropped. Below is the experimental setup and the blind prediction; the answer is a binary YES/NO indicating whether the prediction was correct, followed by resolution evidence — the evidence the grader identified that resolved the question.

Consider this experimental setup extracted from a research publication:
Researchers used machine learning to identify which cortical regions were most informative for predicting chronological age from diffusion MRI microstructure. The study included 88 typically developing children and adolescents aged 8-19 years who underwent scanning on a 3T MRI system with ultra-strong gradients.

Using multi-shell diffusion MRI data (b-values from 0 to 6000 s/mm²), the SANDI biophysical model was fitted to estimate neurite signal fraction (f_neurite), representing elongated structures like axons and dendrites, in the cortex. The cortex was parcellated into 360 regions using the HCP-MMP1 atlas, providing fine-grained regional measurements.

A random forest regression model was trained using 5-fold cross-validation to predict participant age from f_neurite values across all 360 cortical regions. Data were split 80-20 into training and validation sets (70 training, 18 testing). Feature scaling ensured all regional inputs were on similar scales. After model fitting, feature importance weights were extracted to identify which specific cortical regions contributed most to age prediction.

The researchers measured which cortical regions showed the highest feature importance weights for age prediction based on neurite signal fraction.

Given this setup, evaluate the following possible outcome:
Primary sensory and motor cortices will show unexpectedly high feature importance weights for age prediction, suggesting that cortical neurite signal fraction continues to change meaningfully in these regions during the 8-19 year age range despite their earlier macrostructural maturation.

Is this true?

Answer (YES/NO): NO